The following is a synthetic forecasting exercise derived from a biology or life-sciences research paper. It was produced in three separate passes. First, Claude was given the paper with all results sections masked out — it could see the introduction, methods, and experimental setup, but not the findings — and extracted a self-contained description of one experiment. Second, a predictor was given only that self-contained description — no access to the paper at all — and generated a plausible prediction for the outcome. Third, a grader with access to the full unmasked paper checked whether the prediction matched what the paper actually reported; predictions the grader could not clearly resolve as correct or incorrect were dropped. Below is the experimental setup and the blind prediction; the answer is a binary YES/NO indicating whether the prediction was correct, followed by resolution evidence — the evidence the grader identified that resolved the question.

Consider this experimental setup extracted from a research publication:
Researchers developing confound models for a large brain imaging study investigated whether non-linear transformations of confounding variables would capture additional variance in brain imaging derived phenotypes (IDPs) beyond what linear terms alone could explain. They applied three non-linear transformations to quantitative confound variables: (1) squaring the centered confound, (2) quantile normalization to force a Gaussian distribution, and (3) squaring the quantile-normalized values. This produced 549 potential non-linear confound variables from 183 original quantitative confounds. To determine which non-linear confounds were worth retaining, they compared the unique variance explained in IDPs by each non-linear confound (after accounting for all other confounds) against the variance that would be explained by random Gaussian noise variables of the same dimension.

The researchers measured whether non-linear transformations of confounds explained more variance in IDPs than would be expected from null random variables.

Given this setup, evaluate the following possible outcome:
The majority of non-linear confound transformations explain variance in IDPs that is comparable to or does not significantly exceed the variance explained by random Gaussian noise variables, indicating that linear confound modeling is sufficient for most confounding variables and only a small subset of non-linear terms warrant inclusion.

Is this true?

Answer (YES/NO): YES